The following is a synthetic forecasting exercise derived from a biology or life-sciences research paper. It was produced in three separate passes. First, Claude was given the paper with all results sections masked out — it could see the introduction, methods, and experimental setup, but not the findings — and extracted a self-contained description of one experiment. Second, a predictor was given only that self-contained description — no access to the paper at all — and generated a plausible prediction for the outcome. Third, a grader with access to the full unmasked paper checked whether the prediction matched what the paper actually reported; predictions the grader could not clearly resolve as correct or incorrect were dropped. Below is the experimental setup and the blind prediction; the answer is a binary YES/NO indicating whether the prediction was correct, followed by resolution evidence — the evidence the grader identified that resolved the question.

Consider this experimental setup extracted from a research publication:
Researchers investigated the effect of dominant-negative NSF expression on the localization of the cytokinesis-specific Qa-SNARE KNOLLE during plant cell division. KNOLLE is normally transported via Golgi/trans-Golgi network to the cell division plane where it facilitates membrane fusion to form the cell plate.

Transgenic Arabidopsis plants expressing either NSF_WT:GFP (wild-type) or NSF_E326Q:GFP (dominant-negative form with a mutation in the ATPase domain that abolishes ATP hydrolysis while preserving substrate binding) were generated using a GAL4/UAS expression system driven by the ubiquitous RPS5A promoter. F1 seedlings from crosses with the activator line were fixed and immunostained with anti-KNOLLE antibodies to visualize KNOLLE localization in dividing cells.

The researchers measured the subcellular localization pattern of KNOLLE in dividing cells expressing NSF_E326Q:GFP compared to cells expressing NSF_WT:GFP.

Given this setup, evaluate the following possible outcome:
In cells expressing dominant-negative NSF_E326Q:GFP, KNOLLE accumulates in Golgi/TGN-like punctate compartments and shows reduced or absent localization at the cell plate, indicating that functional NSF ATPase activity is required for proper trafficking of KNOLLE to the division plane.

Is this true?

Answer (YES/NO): NO